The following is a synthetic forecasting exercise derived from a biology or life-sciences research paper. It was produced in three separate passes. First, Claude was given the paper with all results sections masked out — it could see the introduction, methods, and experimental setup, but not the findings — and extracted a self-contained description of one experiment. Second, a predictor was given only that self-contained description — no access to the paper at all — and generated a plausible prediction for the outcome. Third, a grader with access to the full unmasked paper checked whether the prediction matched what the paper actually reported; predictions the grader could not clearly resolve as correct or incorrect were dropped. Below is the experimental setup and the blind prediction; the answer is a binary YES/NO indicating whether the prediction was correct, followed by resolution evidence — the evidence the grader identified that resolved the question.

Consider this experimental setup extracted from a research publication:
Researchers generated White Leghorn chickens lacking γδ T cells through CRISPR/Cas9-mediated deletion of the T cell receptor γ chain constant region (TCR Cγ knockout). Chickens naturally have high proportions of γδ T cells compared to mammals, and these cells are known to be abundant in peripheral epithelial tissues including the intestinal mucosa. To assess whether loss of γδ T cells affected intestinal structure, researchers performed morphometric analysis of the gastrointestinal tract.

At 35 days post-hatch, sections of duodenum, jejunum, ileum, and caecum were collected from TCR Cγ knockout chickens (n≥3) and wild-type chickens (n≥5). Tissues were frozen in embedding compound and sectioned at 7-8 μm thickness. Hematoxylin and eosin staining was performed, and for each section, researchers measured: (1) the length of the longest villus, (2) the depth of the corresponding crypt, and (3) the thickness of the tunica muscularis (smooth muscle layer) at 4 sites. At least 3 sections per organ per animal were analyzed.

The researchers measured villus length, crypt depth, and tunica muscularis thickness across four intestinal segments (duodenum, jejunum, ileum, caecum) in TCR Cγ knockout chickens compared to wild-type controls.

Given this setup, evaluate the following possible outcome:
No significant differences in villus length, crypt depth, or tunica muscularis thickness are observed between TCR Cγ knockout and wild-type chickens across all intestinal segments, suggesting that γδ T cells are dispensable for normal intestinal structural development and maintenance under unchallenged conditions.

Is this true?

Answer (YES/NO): YES